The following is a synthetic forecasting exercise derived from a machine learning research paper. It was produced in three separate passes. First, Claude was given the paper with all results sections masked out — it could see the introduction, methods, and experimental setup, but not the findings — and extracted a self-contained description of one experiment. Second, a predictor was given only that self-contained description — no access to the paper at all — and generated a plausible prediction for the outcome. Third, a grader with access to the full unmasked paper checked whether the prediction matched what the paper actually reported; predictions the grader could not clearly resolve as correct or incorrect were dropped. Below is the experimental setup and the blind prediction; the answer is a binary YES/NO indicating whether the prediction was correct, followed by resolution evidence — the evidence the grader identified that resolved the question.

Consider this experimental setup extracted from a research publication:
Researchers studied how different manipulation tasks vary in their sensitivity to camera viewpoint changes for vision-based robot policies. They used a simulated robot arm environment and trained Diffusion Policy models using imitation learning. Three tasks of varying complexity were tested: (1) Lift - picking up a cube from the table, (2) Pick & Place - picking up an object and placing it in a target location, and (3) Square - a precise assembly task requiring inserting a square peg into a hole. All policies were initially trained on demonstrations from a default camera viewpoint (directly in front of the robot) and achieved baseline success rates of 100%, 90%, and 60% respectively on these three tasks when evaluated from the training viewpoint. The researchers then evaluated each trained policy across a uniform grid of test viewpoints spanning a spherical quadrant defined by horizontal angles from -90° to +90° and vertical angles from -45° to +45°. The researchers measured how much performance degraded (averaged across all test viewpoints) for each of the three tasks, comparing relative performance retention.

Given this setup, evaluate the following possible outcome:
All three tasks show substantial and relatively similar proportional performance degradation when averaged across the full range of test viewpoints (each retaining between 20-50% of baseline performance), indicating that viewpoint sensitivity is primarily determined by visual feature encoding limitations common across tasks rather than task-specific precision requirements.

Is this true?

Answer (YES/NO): NO